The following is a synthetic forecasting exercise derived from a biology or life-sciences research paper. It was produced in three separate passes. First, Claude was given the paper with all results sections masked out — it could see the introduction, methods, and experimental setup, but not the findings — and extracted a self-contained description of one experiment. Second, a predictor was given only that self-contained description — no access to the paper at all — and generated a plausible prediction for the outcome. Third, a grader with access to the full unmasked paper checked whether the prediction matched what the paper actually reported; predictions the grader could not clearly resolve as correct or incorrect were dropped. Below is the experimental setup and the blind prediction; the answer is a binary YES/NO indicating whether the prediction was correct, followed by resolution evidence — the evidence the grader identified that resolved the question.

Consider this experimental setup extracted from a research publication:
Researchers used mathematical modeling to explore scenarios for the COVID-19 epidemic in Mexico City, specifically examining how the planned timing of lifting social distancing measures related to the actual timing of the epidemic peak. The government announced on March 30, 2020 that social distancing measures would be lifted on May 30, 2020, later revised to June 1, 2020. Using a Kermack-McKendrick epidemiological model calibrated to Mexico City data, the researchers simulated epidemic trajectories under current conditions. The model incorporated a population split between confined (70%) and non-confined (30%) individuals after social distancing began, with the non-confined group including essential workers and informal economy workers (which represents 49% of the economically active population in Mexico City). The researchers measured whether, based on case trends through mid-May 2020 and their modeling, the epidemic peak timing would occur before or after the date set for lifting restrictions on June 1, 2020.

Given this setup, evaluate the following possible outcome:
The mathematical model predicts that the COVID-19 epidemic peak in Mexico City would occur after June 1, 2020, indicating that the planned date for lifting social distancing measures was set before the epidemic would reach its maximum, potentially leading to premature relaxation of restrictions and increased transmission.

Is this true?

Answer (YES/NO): YES